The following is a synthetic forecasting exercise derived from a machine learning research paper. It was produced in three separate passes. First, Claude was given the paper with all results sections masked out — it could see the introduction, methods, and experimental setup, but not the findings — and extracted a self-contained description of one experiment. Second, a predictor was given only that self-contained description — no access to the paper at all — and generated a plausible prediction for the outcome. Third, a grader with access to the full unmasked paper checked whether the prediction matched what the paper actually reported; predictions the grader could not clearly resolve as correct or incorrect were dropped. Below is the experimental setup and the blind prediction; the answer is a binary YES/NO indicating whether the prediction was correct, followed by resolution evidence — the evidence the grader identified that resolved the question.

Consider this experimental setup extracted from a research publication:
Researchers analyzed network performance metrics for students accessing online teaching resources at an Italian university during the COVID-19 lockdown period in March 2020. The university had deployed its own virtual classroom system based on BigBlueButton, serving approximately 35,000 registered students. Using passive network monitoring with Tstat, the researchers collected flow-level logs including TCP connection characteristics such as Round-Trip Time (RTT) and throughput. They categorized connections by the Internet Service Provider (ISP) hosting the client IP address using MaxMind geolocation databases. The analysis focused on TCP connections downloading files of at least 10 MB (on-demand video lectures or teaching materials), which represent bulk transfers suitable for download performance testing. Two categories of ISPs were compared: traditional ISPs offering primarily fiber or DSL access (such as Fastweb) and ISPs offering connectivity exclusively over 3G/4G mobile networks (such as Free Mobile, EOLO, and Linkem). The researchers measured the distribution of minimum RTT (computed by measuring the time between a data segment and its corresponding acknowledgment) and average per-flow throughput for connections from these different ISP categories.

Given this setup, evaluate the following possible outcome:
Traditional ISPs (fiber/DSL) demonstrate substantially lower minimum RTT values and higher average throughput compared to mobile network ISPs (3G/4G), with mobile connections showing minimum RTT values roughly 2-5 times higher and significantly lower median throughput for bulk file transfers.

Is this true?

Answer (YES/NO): YES